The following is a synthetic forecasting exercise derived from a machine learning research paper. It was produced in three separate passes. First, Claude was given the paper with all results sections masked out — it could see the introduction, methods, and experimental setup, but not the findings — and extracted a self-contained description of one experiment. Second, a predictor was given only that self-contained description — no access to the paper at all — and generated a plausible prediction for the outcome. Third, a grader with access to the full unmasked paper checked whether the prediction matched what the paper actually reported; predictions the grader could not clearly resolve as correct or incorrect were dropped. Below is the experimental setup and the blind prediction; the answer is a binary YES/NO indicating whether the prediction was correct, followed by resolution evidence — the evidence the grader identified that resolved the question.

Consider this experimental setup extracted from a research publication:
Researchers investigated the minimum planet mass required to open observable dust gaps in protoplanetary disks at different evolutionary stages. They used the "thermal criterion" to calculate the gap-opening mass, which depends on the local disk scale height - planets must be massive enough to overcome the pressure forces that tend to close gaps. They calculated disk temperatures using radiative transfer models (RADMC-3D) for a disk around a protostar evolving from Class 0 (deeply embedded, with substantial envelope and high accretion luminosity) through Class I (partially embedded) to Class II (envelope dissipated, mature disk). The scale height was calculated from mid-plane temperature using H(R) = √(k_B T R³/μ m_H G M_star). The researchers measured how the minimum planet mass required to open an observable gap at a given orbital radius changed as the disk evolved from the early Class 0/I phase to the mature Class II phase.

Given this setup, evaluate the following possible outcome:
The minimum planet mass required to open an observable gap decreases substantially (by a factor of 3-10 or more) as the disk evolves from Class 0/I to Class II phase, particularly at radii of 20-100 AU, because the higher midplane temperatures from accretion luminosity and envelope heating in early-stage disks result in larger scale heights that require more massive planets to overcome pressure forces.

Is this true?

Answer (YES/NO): YES